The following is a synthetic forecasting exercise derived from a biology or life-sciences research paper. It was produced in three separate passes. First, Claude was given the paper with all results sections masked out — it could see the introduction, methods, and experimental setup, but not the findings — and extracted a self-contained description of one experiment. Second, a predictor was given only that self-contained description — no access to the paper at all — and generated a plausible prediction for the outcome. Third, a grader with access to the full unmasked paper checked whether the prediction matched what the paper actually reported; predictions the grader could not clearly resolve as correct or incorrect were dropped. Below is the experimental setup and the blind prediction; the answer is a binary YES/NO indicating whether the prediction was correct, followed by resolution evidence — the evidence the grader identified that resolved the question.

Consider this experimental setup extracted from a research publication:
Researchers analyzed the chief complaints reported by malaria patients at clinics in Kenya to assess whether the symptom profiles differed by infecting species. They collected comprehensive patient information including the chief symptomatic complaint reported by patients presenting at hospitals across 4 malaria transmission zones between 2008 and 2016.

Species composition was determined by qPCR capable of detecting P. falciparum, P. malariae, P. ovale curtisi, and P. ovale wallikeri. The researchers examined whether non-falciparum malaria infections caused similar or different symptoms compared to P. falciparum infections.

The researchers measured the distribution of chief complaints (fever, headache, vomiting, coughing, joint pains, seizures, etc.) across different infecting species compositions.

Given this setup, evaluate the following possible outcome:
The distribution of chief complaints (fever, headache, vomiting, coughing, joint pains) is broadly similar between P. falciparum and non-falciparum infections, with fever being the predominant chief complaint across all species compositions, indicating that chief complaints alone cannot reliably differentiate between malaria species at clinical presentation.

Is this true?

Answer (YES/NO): YES